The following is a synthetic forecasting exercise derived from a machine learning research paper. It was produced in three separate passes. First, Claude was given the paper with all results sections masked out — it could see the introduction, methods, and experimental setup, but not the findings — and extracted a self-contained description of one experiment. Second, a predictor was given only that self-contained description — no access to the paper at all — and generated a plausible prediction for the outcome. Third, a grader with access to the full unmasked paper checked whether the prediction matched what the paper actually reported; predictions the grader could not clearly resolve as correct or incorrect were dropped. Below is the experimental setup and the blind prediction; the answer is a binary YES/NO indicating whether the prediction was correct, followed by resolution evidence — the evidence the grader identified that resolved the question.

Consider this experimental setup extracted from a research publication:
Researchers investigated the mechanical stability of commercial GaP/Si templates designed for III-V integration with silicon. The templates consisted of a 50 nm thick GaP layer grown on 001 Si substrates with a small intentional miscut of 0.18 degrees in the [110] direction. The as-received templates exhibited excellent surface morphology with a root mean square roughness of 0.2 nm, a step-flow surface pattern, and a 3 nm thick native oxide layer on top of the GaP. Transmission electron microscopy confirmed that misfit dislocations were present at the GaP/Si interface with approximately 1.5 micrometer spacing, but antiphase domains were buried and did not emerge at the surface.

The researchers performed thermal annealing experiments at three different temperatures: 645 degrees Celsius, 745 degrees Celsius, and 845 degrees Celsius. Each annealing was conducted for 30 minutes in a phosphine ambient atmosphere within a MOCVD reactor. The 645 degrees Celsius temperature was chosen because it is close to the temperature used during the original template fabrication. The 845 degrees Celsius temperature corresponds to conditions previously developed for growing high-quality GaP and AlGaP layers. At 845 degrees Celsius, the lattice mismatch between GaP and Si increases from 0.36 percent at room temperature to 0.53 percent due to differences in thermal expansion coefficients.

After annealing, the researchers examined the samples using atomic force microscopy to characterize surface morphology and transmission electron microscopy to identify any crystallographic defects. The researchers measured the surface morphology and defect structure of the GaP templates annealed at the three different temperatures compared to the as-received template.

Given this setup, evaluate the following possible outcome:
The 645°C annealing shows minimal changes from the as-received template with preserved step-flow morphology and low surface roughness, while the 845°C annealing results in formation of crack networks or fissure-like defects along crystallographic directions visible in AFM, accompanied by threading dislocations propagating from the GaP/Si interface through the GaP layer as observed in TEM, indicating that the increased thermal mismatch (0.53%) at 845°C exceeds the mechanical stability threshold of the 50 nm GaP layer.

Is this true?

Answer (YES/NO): NO